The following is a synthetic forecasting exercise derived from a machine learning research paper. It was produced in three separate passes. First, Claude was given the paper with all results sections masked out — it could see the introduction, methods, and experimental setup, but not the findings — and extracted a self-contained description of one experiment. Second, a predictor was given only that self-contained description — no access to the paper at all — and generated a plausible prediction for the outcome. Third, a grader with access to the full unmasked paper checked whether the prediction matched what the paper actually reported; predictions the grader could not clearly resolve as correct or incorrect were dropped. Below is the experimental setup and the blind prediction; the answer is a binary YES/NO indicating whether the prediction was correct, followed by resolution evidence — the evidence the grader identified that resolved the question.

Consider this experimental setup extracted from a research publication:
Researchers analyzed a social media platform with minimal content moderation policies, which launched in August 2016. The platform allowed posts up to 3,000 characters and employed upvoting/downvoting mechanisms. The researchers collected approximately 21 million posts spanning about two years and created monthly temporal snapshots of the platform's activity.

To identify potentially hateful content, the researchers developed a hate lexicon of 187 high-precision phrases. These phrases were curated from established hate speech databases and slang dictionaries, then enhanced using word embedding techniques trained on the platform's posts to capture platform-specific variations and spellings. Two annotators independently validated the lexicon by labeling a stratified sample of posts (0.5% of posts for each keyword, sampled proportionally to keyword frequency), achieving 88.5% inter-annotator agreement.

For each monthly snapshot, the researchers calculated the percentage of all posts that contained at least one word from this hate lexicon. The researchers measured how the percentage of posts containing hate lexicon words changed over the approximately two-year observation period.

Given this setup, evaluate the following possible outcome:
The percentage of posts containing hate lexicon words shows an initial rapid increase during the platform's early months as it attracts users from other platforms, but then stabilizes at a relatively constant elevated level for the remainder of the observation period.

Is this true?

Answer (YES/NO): NO